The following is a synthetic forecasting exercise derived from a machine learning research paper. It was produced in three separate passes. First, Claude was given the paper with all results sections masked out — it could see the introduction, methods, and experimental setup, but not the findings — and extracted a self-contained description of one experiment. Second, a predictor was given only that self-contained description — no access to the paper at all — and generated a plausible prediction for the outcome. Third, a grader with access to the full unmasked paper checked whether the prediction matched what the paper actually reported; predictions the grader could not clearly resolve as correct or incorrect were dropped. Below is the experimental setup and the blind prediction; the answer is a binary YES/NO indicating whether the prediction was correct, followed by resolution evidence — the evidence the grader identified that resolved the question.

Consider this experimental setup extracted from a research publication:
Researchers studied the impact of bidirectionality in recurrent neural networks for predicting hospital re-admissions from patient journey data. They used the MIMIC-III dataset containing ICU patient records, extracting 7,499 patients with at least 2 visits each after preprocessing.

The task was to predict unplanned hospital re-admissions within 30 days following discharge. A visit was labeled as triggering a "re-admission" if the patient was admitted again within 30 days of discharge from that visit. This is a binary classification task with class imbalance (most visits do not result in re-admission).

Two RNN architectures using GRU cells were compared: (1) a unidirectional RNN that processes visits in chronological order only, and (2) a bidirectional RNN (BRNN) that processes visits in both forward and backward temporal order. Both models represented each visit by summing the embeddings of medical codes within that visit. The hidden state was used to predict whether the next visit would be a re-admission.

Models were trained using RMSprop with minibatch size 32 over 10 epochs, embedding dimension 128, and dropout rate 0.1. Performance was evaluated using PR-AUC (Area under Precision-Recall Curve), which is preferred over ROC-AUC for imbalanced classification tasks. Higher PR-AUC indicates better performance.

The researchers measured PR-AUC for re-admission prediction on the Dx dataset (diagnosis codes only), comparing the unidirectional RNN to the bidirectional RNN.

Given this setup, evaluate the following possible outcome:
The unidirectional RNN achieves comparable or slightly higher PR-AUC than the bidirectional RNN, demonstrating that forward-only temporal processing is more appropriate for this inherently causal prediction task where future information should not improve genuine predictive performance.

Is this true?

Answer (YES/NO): NO